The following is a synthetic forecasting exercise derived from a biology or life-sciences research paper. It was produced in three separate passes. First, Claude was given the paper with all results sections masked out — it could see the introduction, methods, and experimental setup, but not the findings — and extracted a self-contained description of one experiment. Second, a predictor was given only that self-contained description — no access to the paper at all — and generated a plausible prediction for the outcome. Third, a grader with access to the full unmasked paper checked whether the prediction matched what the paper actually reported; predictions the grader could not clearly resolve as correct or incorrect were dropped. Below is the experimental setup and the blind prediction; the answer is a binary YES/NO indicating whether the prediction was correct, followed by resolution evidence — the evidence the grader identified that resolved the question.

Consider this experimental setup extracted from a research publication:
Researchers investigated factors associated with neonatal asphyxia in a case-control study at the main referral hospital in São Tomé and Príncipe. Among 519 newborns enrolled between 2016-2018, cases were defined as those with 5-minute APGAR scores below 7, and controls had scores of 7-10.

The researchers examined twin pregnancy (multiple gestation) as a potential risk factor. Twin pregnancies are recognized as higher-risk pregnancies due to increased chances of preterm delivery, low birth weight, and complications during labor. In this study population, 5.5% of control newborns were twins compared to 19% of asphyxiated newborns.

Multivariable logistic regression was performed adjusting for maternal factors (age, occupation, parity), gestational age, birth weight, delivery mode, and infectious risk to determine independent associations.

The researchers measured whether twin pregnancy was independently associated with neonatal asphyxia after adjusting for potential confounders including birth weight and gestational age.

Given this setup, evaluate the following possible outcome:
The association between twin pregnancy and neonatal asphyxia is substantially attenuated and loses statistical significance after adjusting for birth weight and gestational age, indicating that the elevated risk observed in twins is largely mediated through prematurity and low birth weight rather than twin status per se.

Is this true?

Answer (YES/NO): NO